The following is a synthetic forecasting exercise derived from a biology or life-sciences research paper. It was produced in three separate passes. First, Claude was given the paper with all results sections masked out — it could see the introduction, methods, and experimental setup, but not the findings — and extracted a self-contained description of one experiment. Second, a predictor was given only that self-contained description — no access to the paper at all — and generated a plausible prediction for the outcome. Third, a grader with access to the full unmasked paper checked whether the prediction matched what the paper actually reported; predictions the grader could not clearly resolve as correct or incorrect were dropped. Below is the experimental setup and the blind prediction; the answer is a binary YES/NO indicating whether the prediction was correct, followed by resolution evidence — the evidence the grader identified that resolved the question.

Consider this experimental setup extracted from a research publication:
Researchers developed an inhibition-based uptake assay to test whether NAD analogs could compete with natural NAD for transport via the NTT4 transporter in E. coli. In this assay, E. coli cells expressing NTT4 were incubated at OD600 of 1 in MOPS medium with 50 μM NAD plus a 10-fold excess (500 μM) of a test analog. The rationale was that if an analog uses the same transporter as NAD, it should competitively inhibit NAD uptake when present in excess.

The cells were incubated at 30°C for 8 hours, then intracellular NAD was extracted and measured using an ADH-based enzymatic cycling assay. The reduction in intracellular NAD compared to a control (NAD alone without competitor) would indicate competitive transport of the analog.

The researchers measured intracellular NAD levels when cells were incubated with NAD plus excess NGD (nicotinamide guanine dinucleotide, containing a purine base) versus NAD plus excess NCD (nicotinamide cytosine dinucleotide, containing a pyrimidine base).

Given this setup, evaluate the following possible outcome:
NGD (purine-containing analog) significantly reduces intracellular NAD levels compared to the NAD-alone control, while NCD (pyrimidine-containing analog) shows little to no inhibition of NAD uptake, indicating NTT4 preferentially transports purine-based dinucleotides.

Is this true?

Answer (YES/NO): NO